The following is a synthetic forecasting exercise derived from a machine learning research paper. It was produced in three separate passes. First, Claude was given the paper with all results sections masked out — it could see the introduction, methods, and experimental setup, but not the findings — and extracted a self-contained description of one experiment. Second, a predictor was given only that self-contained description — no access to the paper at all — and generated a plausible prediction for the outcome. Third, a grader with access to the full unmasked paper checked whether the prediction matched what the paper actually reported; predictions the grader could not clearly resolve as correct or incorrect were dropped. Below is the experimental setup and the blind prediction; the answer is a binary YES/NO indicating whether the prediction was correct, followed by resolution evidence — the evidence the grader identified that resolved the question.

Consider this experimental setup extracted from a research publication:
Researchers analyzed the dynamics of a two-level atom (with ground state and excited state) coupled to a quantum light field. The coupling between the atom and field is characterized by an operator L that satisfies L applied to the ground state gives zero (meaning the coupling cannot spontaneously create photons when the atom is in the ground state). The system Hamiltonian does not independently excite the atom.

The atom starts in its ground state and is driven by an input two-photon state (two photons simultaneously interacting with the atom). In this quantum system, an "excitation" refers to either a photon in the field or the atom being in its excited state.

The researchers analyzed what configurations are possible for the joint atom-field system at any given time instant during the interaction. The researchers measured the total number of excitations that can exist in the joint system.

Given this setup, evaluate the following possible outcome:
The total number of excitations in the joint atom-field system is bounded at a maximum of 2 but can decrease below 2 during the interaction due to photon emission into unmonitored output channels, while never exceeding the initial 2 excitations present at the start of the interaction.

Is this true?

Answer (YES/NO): NO